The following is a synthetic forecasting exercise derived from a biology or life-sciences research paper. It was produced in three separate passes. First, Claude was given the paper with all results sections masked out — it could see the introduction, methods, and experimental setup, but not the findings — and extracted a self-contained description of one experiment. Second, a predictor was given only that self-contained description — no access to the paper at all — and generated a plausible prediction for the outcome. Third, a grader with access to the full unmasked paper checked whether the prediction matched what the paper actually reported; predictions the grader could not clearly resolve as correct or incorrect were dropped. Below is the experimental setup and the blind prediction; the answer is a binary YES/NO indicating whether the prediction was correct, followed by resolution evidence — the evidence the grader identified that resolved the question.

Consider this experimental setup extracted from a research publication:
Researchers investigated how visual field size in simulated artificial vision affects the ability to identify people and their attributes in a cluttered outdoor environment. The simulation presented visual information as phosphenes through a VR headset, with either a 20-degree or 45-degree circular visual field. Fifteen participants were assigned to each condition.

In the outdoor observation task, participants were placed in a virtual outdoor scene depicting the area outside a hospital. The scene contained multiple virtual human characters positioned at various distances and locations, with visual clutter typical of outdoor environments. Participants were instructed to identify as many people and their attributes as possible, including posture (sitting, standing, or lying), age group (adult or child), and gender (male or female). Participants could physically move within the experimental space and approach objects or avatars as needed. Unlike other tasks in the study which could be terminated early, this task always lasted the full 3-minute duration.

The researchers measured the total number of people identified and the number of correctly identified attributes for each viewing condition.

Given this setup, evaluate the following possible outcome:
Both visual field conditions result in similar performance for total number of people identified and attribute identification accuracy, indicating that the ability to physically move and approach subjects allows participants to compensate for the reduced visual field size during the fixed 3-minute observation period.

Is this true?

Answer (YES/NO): NO